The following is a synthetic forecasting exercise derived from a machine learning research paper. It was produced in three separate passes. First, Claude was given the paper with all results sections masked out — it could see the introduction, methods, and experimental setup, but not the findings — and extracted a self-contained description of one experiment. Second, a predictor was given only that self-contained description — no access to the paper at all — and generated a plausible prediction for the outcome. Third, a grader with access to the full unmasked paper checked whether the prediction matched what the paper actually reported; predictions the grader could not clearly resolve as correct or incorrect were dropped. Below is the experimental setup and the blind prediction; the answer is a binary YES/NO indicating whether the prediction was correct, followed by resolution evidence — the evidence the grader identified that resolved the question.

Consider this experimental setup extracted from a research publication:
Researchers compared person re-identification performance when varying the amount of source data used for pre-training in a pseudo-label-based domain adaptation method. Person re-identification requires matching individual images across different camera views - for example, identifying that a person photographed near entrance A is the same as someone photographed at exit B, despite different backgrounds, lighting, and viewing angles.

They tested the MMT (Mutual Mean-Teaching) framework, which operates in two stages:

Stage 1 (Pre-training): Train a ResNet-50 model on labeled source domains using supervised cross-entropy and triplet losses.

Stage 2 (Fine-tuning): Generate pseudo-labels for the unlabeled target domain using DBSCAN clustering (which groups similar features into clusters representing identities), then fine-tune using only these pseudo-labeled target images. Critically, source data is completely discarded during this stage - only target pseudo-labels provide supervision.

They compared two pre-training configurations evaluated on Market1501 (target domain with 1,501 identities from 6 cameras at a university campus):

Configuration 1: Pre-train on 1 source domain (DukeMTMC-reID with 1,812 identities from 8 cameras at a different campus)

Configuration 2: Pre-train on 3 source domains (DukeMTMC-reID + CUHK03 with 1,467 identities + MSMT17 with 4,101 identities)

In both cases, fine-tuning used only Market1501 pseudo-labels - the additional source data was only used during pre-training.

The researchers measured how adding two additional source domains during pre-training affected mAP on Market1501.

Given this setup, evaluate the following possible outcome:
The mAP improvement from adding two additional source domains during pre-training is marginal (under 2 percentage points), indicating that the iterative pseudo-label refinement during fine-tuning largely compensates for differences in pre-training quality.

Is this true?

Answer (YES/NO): YES